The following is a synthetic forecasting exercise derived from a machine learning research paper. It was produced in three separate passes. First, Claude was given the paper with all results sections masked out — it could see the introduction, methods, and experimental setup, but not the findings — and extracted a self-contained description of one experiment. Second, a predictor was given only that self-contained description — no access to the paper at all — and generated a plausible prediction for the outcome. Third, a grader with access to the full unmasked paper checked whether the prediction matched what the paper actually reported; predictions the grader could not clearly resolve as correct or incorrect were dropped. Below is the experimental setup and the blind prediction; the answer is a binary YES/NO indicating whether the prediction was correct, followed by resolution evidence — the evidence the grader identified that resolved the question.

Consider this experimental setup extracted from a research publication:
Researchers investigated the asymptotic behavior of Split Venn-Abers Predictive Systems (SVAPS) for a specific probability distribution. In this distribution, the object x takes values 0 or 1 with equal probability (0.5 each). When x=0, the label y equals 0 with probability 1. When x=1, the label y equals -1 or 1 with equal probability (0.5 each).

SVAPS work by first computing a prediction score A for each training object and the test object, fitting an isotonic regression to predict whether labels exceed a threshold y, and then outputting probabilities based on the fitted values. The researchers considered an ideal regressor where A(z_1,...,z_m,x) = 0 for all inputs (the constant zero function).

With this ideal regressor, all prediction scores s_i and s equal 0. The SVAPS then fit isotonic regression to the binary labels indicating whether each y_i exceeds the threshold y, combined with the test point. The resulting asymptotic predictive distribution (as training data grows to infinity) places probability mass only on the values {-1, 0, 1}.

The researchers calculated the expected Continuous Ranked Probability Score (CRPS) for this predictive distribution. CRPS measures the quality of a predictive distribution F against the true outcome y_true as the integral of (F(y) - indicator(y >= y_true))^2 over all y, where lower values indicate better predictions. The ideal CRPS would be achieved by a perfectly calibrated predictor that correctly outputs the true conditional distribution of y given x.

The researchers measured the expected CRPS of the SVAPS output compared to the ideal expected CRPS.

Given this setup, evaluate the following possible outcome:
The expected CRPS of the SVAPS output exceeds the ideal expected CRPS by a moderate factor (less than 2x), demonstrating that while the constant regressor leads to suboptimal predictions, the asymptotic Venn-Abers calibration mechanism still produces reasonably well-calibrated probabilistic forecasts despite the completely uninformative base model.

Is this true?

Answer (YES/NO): NO